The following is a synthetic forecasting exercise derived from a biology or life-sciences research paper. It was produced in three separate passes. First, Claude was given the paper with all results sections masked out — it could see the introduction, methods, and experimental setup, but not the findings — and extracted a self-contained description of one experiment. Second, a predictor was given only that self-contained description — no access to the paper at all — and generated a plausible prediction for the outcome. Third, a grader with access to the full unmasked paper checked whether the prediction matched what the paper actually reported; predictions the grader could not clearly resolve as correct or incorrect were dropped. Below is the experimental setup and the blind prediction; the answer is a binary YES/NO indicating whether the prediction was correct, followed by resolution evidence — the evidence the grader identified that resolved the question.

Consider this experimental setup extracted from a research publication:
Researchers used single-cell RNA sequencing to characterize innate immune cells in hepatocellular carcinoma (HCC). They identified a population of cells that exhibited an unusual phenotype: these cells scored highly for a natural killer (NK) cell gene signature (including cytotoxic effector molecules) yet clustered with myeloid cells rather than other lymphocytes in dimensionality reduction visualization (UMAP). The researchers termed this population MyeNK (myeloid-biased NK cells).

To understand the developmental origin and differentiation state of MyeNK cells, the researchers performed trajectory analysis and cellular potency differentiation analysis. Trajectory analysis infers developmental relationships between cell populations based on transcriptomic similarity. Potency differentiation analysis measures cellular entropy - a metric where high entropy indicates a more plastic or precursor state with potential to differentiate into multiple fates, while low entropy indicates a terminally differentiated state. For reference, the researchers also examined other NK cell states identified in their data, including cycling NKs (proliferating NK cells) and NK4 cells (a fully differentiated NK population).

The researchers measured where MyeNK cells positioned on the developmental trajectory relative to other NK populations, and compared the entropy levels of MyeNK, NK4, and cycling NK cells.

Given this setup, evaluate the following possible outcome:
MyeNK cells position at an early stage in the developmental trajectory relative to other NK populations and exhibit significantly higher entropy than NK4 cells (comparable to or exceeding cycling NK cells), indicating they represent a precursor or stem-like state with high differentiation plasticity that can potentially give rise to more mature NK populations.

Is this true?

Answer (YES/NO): NO